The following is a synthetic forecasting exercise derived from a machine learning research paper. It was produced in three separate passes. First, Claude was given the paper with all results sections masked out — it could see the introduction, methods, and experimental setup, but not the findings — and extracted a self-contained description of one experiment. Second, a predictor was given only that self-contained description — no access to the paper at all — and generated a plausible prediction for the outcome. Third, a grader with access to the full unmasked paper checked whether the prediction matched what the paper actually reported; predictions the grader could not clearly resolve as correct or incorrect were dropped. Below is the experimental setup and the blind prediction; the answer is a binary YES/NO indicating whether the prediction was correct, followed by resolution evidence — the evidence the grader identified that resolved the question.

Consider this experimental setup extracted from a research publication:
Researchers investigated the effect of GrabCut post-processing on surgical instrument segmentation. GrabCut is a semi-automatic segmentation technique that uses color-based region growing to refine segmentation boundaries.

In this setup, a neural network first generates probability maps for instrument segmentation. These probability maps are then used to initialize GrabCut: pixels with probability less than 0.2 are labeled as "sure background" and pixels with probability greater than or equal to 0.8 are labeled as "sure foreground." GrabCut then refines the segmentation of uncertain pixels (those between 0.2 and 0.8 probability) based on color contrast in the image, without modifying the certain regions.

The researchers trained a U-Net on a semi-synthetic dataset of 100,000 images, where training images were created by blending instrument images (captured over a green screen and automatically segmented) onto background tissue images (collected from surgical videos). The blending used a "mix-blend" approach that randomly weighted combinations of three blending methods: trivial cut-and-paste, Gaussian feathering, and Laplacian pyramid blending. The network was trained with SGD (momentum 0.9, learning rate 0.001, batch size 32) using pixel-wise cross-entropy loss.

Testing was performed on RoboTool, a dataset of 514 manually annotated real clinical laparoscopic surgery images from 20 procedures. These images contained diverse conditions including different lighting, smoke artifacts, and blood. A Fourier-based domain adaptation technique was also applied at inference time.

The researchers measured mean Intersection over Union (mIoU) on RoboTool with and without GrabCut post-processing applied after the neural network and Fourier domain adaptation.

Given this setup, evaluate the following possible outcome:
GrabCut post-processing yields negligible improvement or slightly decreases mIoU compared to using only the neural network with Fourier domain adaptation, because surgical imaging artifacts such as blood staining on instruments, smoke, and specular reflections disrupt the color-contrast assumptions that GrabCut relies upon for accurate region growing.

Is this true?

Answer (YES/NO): NO